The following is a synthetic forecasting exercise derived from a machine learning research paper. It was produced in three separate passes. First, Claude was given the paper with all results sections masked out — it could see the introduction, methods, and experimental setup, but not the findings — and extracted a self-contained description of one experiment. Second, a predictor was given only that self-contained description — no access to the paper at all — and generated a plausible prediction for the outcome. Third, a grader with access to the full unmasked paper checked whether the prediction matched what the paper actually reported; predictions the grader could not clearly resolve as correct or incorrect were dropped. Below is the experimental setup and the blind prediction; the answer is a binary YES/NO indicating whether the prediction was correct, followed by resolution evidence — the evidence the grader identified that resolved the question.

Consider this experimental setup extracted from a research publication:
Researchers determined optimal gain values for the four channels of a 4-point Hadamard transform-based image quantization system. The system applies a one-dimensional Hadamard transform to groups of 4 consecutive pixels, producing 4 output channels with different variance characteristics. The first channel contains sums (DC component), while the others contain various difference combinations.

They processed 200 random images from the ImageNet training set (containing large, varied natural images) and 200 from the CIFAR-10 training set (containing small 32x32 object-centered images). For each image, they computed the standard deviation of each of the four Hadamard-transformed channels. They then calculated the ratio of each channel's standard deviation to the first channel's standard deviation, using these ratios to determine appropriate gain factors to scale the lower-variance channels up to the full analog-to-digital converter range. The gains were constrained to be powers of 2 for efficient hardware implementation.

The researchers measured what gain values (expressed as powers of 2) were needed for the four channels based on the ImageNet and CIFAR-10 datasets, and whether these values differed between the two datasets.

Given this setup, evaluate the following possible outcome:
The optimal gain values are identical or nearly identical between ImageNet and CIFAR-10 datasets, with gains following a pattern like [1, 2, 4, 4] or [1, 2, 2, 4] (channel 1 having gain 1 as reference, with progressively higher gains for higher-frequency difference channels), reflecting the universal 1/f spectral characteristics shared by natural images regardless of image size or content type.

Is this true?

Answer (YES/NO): NO